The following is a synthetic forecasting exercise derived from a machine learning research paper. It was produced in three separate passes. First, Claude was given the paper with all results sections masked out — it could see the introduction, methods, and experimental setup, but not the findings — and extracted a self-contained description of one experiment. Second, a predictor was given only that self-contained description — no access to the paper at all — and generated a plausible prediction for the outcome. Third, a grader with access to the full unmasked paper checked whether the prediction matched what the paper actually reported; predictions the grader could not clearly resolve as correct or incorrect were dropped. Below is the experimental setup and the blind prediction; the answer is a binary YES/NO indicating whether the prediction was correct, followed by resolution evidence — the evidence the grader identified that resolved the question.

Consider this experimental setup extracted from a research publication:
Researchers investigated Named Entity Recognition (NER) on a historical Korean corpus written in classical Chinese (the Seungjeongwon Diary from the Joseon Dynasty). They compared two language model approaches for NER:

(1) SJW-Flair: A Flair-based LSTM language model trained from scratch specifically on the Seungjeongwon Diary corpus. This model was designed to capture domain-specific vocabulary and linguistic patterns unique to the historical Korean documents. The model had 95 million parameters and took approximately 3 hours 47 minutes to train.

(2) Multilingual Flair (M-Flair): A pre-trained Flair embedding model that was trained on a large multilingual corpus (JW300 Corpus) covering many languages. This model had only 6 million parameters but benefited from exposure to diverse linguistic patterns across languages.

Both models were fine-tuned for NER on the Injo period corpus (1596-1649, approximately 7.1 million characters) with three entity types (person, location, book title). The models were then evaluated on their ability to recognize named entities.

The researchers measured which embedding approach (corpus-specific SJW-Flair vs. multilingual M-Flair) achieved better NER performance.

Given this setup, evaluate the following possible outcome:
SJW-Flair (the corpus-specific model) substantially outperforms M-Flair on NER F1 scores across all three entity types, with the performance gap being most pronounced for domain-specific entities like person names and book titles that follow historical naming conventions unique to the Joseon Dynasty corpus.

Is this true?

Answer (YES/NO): NO